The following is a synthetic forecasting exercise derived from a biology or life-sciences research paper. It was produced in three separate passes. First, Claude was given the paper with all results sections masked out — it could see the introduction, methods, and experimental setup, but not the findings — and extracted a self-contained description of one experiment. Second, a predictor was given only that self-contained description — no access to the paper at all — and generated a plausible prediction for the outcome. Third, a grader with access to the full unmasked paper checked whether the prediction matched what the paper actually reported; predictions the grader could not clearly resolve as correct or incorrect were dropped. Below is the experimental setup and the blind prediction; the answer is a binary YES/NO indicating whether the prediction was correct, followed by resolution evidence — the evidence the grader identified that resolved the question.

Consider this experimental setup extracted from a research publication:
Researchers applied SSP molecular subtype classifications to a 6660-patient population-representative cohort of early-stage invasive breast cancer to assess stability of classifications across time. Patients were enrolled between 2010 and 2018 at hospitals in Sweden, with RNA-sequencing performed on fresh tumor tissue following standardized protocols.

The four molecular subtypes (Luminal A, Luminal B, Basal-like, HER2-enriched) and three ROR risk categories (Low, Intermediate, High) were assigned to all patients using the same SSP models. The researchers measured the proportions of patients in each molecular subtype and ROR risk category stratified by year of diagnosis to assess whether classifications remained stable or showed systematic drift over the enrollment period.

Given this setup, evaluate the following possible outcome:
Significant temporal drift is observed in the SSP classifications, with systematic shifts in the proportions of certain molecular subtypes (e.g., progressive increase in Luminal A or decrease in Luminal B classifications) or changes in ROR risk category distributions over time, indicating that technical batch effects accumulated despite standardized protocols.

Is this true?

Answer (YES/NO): NO